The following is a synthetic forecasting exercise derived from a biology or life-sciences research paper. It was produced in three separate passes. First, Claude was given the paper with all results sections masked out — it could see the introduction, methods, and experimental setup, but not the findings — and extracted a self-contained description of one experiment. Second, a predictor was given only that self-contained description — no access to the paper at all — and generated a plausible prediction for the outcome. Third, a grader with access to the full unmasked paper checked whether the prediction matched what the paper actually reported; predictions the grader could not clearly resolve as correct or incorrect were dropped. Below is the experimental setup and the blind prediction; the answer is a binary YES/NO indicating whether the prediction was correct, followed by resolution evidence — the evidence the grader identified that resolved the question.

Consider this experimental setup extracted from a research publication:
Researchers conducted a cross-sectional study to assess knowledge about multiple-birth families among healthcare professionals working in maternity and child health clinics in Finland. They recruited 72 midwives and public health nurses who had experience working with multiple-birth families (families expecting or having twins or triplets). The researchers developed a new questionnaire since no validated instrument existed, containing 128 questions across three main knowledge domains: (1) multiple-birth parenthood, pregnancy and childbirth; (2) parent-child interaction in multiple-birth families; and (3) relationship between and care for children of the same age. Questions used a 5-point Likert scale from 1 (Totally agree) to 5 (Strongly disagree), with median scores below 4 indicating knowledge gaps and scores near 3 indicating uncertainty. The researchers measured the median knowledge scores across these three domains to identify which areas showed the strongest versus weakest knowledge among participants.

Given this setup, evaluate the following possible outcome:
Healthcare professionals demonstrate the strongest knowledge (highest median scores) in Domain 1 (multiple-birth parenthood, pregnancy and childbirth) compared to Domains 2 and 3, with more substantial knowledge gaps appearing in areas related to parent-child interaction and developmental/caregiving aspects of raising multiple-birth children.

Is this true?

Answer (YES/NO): YES